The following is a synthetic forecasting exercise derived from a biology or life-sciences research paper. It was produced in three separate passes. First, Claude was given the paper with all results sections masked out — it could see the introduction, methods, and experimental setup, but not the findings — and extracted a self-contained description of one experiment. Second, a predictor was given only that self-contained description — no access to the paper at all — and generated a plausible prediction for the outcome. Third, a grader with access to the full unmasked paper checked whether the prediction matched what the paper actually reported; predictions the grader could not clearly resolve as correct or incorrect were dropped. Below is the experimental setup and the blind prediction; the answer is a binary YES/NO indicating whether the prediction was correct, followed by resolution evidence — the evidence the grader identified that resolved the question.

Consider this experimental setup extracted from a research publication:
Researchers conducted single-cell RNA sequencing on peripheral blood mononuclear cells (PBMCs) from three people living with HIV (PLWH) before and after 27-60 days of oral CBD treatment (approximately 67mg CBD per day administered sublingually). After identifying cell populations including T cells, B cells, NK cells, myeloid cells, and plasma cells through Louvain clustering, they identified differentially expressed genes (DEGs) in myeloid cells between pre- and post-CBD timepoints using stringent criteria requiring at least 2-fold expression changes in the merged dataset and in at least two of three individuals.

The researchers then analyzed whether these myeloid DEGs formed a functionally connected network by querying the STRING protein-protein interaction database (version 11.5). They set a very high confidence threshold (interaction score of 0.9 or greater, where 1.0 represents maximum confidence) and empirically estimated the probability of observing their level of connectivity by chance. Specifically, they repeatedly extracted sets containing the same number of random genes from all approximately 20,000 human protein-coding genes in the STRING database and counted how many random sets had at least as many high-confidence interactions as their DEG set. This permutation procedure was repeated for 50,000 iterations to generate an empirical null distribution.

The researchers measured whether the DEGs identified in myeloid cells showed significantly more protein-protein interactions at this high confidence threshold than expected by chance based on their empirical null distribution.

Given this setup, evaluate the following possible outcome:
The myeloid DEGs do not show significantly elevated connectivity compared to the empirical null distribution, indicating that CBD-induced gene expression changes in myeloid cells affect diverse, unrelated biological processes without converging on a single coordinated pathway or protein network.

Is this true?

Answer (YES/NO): NO